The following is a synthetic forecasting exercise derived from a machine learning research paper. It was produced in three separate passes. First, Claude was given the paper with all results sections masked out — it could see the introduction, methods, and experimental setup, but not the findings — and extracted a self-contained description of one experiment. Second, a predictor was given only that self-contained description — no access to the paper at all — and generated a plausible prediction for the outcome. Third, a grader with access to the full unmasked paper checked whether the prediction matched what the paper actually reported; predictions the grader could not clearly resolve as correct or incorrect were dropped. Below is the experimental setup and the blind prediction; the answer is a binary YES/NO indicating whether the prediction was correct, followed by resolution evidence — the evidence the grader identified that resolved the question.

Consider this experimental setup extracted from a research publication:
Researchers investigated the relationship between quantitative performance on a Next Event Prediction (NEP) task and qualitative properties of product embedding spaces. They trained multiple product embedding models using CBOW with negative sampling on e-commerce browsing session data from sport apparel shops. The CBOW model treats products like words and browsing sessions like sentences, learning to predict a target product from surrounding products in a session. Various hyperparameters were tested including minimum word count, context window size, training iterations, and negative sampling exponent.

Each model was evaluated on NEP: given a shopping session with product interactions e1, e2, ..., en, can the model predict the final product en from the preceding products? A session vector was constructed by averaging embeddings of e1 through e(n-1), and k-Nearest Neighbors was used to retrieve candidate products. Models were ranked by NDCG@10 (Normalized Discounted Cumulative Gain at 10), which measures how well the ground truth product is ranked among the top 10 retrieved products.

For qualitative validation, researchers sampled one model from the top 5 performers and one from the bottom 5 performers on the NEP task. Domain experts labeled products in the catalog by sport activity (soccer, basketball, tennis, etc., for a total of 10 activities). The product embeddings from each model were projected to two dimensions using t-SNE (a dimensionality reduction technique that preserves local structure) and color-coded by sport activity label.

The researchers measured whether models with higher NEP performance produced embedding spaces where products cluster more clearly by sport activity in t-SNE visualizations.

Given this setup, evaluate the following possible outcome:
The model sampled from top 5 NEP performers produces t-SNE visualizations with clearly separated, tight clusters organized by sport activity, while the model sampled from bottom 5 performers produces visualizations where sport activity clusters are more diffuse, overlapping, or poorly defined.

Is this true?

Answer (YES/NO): YES